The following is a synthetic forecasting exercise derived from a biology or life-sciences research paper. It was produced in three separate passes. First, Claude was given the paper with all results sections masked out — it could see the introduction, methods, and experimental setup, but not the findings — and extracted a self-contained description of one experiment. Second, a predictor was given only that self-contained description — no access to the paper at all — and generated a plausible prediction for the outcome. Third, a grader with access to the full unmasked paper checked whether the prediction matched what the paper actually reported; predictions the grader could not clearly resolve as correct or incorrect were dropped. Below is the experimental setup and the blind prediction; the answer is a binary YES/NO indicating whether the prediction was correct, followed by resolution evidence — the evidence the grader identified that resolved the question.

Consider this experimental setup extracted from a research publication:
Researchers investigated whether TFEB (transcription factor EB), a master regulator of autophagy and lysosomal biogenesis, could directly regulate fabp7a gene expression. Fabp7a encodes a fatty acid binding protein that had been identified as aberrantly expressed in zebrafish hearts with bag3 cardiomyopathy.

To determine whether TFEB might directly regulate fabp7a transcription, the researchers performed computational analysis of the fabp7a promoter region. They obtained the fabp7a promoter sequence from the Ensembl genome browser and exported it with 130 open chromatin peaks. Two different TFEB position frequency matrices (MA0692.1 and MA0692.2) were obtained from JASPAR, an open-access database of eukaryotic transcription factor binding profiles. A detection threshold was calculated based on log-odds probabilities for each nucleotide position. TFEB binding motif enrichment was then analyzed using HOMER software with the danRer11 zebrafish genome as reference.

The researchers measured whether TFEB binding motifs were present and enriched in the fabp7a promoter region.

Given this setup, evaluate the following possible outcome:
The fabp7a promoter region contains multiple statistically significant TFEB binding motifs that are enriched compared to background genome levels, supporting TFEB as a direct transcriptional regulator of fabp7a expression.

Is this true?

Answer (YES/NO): NO